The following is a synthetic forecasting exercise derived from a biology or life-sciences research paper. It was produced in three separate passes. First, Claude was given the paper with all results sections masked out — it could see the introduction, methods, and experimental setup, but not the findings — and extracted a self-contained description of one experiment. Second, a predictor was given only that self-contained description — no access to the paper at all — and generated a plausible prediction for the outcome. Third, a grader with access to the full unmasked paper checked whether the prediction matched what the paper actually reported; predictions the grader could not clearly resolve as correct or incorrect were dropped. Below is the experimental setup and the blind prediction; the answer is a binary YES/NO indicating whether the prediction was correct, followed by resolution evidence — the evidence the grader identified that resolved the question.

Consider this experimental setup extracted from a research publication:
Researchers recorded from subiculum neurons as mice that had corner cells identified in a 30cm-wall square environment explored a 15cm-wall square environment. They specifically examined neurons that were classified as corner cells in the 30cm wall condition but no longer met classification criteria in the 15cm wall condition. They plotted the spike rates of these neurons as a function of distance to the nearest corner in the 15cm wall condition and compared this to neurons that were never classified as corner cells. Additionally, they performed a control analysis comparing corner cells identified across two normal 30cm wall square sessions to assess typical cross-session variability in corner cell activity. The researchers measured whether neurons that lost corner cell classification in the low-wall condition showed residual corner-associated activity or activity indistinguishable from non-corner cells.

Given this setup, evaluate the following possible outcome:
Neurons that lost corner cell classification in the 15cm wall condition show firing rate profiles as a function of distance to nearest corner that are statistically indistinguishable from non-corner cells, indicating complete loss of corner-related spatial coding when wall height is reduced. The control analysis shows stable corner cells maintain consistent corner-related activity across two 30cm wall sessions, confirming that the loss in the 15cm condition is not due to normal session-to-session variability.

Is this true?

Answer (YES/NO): NO